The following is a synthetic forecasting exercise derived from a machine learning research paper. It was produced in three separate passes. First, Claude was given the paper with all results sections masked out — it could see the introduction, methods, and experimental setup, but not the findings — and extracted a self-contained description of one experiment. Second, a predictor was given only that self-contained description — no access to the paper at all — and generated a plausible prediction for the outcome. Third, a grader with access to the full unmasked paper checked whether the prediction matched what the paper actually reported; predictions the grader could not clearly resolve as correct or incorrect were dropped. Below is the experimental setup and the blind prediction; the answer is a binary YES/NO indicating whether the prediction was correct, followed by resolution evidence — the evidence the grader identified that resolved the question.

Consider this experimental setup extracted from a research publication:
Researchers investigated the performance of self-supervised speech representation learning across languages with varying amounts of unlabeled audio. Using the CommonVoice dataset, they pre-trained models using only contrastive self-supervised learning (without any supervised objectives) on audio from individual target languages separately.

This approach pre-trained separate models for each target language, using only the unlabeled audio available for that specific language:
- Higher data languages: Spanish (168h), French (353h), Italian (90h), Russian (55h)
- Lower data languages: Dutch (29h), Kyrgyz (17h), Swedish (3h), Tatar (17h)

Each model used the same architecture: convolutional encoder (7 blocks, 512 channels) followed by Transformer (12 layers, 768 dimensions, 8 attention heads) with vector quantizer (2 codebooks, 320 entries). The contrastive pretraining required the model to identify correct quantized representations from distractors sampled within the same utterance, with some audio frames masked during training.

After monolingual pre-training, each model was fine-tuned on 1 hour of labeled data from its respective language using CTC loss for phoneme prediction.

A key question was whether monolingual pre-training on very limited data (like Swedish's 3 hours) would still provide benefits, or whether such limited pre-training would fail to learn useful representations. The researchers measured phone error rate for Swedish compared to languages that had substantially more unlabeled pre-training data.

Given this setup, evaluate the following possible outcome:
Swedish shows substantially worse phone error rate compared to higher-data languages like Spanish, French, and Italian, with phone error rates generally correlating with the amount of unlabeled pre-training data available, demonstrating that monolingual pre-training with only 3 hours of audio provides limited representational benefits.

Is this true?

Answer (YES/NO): YES